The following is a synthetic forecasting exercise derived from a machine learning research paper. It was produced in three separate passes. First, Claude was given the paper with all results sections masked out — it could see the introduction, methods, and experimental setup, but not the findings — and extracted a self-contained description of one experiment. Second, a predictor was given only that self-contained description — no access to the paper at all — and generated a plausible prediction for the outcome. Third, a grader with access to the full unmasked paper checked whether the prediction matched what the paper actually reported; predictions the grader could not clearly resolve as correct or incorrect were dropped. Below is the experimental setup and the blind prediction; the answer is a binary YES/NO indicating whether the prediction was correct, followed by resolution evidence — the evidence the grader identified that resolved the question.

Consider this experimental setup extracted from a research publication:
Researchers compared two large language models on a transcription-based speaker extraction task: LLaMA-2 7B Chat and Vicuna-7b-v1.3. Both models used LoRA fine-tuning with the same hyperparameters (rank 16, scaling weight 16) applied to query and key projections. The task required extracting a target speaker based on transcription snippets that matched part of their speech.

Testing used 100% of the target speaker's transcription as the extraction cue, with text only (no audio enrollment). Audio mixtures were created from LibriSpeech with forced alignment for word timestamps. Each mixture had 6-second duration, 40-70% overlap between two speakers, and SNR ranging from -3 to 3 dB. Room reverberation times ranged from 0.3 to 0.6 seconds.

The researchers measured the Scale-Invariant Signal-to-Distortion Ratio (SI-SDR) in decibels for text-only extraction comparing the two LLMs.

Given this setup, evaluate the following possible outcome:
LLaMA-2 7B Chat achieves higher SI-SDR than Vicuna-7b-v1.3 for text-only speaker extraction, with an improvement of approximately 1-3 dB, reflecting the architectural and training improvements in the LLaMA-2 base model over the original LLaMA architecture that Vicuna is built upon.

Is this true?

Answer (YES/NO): NO